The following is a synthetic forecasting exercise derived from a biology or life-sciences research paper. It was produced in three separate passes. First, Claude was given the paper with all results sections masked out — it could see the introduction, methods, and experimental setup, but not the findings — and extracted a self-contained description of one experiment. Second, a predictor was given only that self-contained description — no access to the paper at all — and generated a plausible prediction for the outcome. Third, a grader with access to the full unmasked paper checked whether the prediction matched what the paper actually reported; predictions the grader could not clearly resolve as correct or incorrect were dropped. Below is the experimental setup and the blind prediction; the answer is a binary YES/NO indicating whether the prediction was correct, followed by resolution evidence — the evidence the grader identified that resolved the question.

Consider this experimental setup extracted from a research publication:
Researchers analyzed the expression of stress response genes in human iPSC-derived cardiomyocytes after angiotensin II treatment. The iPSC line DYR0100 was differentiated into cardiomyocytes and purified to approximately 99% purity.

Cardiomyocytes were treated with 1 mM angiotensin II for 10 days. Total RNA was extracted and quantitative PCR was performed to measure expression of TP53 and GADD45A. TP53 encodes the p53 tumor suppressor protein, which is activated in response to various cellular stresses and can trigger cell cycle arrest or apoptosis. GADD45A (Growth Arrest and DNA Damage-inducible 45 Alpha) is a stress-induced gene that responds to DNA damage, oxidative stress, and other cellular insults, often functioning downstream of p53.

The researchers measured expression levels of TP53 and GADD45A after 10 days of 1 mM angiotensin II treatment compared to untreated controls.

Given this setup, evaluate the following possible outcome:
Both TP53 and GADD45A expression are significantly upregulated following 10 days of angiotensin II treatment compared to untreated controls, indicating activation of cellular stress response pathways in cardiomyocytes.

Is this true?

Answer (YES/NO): YES